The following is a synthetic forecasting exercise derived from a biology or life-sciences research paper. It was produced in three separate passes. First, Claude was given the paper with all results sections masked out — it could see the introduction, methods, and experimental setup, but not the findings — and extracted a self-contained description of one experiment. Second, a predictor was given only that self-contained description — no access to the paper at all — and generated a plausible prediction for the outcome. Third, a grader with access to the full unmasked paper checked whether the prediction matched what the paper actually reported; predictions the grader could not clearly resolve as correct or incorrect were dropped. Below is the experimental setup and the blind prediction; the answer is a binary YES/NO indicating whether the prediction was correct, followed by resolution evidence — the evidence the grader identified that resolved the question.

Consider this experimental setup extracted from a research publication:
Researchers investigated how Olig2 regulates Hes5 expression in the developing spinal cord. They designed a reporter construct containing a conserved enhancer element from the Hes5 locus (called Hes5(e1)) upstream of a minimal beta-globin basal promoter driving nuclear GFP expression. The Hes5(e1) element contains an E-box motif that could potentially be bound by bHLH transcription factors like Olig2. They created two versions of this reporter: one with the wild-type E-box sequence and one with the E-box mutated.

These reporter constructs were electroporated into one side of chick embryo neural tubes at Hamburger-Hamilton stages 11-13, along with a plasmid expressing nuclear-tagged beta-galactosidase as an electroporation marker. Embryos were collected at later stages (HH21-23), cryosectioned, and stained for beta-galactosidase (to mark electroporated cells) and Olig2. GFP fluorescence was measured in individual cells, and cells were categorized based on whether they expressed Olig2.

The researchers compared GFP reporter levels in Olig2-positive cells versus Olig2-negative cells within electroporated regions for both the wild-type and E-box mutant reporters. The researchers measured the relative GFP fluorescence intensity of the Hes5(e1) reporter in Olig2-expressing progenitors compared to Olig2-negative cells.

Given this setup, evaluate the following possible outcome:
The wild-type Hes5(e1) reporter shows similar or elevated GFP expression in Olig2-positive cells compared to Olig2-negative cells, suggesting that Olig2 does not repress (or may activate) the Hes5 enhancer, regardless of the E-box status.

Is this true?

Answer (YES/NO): NO